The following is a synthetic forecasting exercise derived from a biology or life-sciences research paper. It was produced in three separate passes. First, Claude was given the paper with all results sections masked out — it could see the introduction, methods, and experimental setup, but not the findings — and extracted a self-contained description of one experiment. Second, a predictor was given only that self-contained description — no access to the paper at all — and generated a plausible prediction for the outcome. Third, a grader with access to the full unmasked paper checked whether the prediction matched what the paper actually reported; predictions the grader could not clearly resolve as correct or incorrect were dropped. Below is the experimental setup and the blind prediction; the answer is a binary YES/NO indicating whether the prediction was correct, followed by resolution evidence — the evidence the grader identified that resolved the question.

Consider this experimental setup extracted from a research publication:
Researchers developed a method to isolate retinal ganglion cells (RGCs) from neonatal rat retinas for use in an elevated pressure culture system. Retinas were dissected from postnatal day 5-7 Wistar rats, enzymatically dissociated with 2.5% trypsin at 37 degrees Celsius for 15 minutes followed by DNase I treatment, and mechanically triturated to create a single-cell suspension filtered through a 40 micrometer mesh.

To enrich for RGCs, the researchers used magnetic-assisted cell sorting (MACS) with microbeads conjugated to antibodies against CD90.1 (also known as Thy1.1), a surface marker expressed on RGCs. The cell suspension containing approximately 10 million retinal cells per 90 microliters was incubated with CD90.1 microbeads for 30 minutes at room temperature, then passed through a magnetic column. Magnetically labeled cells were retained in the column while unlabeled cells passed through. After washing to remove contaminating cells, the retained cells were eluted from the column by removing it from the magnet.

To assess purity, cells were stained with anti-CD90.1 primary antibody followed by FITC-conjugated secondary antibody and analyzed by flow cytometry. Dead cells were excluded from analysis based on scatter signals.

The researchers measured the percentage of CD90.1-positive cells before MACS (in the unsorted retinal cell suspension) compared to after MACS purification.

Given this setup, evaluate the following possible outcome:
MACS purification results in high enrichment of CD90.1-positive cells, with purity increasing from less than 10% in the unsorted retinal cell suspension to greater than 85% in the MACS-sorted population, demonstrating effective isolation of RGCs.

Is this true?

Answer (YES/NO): NO